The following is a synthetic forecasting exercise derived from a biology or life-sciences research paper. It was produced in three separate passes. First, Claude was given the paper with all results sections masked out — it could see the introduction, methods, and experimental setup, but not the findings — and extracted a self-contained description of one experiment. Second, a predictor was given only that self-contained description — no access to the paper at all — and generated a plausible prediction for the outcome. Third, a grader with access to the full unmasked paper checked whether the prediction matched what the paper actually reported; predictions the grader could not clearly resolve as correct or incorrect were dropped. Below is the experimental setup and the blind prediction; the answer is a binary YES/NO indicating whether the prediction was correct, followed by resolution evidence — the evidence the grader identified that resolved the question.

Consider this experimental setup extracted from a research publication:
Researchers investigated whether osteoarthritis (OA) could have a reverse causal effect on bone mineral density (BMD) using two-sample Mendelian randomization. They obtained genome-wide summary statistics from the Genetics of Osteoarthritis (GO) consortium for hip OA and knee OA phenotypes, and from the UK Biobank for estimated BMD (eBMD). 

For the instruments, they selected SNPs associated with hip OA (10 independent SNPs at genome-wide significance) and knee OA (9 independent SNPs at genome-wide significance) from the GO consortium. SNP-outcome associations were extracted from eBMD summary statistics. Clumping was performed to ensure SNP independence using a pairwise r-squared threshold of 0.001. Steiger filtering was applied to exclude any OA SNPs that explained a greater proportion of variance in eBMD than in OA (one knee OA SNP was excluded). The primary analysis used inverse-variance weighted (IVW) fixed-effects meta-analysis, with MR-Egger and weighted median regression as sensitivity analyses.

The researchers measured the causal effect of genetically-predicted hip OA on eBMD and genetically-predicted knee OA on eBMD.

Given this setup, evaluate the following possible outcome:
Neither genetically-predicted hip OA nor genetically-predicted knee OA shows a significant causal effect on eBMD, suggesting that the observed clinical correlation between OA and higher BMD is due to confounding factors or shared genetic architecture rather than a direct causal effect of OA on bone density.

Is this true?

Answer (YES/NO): NO